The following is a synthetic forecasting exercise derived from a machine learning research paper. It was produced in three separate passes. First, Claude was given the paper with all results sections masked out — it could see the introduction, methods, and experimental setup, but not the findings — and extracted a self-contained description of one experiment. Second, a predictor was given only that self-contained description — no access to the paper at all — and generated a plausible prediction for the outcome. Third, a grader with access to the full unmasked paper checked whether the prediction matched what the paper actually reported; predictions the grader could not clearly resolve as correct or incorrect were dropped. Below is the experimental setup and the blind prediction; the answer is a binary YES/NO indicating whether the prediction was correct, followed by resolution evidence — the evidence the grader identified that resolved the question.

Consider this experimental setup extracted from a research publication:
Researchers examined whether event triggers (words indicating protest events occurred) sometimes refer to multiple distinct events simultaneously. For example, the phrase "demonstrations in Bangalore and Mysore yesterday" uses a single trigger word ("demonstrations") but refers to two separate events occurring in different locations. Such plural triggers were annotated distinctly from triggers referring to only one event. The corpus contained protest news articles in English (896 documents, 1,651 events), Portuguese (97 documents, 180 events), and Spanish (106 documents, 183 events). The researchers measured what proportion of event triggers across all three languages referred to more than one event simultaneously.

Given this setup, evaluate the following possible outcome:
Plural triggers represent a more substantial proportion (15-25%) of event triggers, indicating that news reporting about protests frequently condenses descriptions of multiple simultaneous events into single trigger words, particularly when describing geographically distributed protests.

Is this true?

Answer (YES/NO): NO